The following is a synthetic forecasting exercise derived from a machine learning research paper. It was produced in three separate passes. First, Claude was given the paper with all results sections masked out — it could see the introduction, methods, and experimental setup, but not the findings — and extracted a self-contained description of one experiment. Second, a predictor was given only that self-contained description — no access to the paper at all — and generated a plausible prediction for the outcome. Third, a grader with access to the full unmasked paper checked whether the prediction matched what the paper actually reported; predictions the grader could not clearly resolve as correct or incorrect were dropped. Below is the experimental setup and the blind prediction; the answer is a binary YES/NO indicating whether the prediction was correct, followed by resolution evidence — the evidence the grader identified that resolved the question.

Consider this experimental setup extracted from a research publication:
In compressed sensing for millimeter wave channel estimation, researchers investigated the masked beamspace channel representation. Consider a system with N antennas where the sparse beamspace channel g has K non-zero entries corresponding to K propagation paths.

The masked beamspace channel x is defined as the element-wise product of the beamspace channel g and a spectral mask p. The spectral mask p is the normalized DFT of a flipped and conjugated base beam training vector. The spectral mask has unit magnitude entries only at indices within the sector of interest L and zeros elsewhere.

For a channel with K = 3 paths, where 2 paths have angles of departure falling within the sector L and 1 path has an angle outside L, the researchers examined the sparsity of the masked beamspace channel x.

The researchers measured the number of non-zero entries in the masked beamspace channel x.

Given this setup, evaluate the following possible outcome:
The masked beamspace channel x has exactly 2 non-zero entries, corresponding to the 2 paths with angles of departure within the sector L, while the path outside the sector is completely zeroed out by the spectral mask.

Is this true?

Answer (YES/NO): YES